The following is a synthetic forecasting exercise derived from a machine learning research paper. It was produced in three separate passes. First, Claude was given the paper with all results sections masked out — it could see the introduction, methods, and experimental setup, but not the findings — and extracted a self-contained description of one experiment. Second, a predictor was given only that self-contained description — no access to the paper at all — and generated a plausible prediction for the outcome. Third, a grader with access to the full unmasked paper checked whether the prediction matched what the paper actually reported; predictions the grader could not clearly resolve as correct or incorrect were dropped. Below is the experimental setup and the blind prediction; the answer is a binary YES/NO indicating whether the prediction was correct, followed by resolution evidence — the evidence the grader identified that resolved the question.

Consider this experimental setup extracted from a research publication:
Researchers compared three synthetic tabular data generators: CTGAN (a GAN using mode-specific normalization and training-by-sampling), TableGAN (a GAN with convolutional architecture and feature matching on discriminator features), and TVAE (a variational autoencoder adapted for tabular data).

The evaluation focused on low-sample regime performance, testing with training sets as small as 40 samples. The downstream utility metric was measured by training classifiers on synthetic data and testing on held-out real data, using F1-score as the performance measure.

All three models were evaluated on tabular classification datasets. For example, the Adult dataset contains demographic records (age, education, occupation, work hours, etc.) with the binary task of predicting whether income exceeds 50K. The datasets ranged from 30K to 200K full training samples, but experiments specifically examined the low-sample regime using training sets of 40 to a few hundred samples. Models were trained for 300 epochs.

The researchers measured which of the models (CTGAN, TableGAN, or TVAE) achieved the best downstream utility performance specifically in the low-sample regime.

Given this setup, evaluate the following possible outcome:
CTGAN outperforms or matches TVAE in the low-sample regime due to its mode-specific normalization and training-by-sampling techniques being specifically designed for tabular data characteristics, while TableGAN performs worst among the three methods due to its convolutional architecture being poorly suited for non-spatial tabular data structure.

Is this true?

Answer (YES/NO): NO